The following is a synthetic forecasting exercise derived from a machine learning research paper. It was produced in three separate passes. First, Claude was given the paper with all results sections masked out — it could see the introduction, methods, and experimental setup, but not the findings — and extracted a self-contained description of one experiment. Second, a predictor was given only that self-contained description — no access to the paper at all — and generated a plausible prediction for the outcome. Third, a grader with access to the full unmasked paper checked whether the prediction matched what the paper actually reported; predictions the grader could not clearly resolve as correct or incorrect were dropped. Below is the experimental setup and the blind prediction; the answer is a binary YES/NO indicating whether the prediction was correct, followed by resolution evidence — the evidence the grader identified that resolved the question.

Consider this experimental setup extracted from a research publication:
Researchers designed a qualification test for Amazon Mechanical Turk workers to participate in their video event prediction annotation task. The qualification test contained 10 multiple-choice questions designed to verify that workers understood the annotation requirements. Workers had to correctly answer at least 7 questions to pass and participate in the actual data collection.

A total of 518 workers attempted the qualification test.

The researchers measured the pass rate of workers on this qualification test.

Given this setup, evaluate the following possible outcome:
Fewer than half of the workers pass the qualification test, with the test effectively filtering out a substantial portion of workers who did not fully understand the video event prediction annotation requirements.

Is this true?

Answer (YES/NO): NO